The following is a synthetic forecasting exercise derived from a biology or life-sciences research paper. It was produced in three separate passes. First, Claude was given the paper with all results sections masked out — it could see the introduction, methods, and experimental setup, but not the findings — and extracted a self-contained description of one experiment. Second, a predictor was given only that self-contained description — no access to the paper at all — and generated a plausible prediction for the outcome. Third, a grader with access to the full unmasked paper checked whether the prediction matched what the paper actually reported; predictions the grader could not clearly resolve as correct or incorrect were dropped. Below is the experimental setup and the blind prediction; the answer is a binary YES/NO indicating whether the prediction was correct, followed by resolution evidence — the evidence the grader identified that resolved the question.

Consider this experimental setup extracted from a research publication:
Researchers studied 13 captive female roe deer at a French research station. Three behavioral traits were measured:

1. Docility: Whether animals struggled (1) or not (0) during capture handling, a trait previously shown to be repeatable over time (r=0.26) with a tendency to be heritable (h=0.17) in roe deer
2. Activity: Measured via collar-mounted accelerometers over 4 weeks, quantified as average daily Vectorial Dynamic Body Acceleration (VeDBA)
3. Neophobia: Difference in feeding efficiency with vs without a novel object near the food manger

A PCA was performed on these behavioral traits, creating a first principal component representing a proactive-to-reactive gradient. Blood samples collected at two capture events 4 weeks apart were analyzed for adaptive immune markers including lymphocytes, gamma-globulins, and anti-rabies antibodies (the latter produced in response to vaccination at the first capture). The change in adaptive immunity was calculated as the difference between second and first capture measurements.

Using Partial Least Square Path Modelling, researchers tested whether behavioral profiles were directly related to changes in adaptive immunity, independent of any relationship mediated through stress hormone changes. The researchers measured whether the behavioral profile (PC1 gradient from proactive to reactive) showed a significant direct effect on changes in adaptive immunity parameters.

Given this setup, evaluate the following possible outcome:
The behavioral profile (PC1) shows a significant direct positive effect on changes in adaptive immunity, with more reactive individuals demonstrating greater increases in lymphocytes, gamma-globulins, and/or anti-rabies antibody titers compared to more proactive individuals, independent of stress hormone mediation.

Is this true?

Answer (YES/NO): NO